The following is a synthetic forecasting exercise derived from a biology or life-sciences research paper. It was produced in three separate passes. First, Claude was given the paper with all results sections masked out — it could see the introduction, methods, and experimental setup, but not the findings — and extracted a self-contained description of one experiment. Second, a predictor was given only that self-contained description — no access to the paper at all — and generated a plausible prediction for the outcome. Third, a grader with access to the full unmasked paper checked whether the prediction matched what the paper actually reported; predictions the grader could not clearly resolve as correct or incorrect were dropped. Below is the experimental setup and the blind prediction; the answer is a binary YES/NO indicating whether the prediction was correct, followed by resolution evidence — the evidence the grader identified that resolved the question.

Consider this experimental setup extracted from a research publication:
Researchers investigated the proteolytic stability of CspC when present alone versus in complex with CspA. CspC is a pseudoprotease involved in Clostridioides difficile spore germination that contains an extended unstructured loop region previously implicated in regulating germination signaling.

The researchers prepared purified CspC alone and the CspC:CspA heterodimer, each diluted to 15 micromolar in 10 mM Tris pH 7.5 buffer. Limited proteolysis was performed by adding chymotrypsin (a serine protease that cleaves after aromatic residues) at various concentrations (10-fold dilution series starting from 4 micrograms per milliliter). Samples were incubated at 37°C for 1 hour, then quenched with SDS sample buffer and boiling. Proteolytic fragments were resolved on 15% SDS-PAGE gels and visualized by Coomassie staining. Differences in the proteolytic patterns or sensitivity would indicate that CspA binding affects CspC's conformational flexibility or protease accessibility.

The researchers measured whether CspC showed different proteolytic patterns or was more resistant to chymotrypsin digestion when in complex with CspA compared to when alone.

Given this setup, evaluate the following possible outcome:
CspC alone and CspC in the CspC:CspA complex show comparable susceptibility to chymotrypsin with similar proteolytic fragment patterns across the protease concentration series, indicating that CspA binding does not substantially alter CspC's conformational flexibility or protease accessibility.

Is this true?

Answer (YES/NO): NO